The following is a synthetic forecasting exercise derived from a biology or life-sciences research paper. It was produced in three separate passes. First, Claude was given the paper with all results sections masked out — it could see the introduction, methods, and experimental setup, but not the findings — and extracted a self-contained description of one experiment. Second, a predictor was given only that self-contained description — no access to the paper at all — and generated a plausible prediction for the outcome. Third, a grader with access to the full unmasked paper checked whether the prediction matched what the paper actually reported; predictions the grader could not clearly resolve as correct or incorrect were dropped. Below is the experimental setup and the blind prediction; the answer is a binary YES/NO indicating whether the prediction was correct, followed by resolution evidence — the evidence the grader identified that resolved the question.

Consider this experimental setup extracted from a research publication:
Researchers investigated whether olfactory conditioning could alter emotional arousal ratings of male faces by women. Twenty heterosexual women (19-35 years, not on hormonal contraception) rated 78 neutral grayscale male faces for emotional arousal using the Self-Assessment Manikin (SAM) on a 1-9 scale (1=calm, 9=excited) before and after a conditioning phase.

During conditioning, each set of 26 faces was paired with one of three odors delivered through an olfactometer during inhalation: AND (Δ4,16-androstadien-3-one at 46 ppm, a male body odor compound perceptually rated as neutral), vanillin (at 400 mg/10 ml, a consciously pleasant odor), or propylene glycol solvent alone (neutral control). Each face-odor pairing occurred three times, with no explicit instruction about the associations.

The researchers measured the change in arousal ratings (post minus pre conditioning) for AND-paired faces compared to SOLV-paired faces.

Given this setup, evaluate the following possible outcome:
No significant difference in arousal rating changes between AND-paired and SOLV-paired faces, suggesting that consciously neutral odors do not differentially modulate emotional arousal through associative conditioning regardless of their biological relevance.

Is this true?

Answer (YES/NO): YES